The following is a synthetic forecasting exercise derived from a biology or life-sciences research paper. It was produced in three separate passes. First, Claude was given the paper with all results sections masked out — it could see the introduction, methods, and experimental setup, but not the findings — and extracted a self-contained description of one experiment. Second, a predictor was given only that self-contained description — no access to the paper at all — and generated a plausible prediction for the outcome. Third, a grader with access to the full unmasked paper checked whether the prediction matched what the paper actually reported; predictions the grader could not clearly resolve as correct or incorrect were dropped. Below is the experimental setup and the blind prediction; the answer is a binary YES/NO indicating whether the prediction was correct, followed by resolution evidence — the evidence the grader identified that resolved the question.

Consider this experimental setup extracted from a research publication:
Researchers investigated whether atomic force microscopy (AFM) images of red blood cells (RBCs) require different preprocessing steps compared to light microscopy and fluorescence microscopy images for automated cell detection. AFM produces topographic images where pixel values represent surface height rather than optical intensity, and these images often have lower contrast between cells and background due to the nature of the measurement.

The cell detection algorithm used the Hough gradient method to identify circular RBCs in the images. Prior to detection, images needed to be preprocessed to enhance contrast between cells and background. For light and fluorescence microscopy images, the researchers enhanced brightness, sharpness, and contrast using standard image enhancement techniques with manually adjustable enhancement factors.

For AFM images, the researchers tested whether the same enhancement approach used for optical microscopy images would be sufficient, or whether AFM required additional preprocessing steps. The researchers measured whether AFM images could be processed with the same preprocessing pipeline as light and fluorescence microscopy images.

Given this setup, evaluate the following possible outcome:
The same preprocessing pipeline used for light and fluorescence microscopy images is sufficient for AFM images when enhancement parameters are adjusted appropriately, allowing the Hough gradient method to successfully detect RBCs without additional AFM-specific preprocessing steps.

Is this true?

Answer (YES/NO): NO